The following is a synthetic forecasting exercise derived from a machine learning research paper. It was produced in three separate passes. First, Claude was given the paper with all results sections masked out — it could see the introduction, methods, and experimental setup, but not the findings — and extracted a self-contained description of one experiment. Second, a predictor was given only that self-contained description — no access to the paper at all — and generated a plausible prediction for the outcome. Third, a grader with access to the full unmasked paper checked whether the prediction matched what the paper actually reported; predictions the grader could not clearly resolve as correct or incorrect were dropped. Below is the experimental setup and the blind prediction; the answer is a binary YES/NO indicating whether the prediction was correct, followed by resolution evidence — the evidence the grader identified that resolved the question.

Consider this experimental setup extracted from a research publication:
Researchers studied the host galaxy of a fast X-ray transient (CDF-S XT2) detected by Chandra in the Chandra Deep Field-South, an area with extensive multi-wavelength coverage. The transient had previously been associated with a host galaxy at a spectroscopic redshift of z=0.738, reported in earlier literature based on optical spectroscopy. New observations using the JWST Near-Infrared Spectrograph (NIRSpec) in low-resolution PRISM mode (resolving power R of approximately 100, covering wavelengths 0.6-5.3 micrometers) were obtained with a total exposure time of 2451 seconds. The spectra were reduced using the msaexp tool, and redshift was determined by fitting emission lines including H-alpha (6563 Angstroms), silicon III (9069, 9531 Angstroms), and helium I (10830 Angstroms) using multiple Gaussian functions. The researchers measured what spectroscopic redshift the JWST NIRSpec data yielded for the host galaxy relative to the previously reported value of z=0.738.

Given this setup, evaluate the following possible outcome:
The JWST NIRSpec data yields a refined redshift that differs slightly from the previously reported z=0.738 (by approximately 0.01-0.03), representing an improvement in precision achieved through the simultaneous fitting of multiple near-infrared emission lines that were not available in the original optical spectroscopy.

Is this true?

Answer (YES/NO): NO